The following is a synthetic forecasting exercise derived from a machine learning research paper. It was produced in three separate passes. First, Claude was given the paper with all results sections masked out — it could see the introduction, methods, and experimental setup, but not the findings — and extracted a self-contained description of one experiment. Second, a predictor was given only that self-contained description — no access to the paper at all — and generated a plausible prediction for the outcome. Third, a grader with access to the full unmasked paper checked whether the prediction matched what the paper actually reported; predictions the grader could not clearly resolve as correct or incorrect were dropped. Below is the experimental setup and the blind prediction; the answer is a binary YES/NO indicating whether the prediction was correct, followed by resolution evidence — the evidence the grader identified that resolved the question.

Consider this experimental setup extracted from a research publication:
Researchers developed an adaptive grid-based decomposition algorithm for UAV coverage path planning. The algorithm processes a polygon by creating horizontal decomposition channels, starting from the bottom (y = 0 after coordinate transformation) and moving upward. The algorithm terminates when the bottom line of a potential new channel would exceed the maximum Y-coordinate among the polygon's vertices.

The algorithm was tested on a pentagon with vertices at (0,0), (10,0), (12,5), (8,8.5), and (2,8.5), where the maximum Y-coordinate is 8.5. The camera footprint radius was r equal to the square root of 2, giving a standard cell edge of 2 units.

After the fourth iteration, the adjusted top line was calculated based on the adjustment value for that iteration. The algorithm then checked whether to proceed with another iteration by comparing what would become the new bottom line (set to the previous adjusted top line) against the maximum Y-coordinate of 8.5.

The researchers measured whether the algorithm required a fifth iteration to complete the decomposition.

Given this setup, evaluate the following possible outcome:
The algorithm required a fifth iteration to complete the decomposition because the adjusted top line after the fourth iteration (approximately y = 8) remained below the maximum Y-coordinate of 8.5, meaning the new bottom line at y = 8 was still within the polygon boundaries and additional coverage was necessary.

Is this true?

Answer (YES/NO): NO